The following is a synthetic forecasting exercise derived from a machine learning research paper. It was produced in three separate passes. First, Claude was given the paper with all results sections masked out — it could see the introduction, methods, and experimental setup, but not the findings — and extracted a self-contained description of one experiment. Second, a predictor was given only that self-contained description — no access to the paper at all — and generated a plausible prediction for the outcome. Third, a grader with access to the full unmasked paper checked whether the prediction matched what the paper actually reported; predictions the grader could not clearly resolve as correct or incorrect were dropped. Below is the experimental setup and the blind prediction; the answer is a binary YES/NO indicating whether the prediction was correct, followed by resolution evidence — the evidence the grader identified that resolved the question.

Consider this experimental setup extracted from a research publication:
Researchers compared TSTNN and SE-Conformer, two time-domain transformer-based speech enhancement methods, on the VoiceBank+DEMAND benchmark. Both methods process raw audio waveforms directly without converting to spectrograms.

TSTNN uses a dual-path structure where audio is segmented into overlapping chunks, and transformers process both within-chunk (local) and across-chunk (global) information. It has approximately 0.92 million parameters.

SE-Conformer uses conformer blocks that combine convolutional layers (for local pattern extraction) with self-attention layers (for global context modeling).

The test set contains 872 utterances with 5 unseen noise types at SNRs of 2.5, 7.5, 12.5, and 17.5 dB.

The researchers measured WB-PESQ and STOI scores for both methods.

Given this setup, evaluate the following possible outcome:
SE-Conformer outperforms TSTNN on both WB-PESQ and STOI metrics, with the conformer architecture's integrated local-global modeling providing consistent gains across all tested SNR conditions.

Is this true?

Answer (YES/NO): NO